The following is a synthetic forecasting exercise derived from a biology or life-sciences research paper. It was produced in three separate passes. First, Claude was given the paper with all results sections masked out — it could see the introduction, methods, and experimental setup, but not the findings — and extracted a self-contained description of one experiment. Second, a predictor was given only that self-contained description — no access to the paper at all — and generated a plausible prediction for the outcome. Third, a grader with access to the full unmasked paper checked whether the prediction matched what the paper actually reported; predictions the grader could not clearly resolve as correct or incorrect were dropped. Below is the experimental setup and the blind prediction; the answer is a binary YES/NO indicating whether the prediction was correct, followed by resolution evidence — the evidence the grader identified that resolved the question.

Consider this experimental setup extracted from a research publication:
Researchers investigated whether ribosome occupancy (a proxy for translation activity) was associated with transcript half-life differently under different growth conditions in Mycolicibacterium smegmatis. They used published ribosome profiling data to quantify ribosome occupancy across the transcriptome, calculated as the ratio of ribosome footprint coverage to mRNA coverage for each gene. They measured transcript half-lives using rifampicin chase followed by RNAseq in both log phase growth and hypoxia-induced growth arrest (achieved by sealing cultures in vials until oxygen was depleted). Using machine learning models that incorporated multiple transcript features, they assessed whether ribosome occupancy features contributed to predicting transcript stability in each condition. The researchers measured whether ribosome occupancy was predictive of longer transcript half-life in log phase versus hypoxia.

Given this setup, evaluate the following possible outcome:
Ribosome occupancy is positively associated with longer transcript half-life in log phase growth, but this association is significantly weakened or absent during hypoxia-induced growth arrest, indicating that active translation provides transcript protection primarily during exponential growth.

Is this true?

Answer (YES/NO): YES